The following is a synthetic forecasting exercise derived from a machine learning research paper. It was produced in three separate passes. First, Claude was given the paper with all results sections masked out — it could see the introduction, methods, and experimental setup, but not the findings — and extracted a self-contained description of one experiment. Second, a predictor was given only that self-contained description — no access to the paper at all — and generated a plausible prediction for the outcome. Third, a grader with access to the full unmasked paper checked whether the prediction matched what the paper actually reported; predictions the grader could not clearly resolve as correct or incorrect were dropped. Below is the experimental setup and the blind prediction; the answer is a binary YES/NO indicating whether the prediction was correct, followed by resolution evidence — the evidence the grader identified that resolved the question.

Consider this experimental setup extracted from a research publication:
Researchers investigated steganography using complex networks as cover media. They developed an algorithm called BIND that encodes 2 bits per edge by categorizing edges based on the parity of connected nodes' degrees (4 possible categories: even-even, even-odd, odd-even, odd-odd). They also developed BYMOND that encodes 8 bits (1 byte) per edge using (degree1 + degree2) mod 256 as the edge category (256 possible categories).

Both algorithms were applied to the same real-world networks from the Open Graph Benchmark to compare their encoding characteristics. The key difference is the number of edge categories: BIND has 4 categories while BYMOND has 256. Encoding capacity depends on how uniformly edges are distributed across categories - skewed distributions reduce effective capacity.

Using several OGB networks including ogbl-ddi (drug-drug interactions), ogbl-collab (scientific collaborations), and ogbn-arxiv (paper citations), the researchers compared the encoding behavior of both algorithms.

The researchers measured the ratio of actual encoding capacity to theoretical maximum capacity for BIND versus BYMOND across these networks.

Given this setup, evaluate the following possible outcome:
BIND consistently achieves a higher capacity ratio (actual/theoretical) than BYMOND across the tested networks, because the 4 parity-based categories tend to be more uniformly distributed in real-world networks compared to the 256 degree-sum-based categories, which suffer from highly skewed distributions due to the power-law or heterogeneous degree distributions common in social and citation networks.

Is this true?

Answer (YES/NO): NO